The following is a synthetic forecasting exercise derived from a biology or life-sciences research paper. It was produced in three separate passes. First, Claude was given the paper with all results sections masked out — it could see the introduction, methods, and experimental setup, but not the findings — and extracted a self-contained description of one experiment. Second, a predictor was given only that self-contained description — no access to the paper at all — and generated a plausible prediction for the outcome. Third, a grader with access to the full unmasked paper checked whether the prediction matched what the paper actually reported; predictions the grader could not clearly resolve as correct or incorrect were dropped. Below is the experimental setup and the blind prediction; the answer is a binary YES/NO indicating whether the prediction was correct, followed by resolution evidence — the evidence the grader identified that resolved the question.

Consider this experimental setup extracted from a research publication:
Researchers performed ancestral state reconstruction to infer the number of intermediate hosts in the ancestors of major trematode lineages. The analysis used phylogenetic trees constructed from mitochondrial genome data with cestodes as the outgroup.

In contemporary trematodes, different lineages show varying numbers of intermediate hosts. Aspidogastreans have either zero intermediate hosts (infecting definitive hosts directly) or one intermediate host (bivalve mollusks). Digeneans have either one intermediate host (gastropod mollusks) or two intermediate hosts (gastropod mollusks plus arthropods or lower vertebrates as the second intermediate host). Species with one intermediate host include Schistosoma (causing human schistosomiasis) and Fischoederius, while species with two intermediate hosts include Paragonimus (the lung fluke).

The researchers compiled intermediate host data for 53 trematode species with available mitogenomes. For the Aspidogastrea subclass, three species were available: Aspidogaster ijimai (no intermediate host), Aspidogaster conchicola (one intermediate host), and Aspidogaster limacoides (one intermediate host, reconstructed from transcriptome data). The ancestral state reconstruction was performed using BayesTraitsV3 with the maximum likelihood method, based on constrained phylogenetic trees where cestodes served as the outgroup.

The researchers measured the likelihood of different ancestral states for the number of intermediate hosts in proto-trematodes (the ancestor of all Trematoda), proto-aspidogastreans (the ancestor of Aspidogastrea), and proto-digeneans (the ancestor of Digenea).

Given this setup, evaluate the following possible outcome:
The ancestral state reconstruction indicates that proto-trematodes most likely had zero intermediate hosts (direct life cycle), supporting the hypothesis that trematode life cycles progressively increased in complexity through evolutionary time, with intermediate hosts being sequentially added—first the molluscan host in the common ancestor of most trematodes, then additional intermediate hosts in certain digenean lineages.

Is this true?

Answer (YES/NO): NO